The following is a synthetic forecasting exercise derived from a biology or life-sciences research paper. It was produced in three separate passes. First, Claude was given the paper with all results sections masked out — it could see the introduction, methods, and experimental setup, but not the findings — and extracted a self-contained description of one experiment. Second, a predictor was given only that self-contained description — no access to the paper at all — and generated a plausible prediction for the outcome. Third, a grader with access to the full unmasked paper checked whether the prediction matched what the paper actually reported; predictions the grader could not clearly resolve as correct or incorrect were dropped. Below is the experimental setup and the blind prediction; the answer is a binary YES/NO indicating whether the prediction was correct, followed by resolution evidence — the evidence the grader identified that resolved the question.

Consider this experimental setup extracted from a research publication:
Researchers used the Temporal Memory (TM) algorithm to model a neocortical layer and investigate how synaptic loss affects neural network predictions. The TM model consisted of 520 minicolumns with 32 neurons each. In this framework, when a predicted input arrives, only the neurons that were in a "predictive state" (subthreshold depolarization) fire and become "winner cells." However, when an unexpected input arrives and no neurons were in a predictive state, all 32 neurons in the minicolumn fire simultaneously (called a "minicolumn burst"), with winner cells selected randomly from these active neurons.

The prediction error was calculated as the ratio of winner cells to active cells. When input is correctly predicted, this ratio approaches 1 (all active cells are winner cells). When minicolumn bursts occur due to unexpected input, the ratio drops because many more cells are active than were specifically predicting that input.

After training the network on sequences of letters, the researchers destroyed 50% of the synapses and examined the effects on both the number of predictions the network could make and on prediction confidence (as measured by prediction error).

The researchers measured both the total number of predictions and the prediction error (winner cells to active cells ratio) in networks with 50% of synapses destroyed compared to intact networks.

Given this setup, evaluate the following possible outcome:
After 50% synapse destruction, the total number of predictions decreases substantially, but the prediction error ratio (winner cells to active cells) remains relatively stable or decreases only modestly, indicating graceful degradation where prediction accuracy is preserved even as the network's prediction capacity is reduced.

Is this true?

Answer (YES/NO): NO